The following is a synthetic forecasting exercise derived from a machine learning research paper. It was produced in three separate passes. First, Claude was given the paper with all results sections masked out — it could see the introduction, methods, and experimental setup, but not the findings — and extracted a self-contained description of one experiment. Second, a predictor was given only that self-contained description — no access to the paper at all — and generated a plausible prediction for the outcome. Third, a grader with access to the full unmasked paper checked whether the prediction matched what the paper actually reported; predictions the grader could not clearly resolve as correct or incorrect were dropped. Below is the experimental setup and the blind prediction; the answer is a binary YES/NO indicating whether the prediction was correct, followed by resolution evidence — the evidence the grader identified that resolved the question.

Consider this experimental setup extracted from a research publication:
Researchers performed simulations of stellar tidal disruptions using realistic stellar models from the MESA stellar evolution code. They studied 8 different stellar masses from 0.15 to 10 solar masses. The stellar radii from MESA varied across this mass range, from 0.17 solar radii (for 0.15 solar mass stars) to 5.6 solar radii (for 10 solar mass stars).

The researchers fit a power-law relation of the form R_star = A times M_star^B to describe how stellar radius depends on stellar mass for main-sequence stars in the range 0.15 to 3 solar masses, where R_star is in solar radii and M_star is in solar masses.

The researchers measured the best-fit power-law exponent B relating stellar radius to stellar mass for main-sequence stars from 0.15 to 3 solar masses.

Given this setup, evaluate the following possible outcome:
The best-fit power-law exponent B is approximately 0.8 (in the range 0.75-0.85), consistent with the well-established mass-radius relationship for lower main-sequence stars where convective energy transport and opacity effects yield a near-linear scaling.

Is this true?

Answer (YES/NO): NO